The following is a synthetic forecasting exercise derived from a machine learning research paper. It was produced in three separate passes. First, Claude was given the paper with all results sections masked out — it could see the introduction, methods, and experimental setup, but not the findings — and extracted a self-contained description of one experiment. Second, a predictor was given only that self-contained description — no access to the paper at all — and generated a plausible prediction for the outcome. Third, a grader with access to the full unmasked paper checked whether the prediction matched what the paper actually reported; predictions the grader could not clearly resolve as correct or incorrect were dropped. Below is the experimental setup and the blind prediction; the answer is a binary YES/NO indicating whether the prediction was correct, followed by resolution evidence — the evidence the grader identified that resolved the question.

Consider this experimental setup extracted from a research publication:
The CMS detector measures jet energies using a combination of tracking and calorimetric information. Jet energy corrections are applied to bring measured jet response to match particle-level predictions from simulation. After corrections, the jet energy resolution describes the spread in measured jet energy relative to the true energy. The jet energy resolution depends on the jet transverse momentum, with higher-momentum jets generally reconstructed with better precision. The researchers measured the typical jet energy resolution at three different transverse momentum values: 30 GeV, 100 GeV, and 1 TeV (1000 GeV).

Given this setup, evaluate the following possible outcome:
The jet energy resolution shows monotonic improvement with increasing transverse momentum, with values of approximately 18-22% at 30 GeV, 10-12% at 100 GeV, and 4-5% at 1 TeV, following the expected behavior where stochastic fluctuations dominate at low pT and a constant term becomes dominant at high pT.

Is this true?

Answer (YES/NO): NO